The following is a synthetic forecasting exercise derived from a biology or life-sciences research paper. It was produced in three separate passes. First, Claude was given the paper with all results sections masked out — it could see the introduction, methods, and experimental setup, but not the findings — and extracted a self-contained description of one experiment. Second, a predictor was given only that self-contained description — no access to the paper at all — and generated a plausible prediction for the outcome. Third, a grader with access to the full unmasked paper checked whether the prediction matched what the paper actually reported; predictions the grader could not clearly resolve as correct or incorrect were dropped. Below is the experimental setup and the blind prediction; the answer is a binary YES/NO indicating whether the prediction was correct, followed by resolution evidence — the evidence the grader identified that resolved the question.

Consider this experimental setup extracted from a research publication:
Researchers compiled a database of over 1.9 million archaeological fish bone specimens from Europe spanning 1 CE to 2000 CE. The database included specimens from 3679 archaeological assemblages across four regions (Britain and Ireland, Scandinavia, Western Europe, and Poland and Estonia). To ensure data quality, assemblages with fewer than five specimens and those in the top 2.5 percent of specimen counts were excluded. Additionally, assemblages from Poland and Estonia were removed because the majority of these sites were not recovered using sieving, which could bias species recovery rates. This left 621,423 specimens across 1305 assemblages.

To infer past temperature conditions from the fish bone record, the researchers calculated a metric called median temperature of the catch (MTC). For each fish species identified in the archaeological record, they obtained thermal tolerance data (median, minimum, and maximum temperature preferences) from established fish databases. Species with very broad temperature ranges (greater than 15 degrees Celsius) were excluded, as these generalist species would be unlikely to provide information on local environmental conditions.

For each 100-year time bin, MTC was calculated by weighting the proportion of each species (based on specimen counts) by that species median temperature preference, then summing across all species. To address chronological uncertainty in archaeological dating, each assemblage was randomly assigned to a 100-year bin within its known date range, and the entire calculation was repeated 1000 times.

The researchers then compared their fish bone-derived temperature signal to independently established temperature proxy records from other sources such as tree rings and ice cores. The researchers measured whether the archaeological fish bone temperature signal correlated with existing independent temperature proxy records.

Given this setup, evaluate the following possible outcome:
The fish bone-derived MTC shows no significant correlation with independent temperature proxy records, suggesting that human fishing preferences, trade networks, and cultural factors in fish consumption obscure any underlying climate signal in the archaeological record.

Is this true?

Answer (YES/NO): NO